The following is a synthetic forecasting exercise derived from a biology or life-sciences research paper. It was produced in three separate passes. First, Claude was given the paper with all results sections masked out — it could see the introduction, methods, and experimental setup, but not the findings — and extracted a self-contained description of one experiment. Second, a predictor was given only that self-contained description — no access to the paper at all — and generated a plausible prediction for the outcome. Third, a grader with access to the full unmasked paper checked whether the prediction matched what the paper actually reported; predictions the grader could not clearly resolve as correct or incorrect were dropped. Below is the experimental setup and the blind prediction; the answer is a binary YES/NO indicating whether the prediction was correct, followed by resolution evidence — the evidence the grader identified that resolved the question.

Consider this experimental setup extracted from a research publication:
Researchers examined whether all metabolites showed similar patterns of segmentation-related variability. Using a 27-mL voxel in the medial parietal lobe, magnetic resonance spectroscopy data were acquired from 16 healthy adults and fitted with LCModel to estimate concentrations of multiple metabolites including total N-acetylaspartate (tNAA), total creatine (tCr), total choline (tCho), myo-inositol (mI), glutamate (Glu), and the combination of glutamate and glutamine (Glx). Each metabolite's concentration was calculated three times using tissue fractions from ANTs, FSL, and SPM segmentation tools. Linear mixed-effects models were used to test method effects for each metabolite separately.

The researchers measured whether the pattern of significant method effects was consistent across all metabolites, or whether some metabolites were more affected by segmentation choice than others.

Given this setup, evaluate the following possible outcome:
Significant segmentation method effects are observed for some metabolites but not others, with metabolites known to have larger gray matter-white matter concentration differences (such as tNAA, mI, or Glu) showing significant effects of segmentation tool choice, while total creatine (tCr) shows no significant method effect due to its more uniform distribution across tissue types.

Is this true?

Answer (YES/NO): NO